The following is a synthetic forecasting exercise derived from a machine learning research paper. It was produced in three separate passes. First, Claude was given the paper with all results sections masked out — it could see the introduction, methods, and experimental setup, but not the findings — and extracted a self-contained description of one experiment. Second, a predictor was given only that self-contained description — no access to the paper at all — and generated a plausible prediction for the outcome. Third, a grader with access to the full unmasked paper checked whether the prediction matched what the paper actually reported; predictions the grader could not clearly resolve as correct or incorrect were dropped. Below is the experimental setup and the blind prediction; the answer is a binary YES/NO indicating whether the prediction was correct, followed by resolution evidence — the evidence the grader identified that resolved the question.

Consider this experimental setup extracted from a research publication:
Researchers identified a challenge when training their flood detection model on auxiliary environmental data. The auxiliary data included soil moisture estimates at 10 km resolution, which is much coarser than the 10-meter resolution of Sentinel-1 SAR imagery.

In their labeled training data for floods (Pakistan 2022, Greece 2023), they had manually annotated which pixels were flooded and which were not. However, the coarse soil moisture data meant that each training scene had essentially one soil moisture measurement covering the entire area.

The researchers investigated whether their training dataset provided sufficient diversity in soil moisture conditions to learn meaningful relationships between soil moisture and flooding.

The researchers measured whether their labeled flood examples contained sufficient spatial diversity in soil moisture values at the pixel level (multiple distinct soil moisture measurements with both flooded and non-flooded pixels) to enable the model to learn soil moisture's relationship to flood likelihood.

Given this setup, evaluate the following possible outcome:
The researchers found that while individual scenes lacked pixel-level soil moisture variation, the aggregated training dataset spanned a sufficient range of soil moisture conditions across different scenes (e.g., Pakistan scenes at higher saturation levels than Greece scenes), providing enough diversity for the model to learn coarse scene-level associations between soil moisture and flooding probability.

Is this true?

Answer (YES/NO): NO